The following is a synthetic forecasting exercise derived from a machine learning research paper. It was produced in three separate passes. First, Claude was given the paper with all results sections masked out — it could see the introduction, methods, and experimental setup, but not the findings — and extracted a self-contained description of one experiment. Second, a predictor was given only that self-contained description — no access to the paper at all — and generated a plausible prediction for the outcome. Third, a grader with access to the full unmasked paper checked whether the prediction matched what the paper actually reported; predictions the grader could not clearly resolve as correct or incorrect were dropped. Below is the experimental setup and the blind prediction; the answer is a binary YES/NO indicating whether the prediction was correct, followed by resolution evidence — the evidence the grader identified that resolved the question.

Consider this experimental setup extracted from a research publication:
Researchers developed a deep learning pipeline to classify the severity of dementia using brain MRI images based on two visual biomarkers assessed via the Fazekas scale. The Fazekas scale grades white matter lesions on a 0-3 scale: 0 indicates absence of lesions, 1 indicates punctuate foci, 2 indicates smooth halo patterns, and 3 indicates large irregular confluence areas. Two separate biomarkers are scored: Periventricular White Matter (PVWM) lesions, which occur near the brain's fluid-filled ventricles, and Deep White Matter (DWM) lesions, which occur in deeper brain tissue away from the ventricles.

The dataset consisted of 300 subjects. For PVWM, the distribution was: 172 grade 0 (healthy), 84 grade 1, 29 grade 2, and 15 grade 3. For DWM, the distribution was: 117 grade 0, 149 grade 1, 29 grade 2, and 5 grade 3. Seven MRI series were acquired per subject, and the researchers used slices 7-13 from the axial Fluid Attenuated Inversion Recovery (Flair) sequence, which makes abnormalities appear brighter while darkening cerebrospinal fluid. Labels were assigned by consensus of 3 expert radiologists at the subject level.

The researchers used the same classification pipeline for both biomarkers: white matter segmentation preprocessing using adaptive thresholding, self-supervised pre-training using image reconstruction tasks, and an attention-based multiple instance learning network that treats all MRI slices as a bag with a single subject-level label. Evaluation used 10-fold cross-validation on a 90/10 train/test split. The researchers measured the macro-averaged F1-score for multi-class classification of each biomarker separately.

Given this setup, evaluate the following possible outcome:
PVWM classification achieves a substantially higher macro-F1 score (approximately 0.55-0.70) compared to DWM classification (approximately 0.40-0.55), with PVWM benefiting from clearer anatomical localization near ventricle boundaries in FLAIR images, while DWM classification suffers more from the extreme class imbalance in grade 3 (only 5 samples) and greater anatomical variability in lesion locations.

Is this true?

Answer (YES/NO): NO